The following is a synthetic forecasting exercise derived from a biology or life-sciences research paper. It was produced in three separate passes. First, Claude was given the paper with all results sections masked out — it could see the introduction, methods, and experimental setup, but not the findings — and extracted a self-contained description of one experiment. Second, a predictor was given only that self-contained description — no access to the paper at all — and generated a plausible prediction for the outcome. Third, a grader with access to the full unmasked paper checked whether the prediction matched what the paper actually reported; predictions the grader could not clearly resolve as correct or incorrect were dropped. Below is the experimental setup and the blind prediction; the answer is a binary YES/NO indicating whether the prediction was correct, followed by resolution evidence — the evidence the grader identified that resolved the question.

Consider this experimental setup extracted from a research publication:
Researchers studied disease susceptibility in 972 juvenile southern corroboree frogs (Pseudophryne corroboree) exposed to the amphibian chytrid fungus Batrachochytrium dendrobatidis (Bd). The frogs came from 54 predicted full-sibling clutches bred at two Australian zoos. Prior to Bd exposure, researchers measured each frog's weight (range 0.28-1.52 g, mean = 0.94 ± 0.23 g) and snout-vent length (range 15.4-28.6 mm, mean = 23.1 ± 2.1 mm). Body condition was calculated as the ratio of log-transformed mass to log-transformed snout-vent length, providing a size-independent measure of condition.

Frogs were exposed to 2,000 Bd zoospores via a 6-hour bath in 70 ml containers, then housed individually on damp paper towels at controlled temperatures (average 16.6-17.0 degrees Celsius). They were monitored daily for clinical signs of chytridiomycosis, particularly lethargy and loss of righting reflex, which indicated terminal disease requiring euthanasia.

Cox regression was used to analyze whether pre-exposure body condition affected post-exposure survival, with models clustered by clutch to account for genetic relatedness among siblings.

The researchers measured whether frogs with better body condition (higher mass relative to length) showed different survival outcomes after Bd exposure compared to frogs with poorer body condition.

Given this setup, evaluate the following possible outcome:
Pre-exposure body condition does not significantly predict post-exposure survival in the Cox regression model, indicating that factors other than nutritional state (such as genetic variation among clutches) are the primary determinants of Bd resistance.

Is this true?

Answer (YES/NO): NO